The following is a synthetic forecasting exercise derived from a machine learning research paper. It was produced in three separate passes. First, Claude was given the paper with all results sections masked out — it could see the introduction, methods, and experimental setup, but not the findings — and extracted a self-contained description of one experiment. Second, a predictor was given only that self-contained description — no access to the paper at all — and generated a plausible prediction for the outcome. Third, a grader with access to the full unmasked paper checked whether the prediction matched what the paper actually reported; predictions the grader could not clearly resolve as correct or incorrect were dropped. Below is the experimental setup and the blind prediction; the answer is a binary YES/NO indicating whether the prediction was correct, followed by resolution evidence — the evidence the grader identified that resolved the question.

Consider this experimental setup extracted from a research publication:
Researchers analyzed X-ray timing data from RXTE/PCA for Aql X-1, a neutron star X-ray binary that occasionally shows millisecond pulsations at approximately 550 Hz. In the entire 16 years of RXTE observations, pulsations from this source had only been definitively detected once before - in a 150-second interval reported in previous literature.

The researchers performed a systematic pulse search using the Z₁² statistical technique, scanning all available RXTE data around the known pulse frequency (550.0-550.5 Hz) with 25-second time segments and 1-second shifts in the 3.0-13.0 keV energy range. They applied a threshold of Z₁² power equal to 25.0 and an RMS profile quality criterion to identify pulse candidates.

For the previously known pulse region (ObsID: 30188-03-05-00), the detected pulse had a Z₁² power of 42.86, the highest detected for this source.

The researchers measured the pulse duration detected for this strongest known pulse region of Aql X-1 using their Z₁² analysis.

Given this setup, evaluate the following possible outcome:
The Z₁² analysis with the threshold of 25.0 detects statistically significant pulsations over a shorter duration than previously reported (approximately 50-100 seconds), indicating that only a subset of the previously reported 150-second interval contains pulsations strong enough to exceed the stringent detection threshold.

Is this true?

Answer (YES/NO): NO